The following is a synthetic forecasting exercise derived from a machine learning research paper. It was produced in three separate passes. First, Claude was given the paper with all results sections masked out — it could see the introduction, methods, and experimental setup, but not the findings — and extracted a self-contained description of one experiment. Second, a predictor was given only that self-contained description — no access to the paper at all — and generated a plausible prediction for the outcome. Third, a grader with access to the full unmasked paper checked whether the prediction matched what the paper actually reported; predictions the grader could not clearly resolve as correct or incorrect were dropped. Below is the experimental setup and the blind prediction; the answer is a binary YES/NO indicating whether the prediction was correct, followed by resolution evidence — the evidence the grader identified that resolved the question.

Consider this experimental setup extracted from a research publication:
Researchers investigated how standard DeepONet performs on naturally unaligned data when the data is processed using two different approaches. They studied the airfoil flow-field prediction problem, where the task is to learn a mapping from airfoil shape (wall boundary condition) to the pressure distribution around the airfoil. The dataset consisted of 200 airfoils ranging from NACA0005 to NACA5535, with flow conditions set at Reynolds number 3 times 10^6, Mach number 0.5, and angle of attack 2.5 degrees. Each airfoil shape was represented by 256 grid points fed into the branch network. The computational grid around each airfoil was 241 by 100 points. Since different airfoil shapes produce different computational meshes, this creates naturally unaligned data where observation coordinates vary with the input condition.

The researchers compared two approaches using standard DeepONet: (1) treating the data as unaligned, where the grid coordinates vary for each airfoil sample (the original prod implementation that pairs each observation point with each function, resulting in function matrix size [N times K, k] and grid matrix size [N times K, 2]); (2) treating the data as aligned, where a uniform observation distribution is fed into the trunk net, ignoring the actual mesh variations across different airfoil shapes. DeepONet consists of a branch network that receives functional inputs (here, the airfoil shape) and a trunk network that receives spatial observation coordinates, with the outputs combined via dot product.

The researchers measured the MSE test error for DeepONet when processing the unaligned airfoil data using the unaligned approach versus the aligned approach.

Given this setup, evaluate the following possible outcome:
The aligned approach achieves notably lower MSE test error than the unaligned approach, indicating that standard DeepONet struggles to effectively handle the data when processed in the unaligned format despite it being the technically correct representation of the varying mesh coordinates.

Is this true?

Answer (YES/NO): YES